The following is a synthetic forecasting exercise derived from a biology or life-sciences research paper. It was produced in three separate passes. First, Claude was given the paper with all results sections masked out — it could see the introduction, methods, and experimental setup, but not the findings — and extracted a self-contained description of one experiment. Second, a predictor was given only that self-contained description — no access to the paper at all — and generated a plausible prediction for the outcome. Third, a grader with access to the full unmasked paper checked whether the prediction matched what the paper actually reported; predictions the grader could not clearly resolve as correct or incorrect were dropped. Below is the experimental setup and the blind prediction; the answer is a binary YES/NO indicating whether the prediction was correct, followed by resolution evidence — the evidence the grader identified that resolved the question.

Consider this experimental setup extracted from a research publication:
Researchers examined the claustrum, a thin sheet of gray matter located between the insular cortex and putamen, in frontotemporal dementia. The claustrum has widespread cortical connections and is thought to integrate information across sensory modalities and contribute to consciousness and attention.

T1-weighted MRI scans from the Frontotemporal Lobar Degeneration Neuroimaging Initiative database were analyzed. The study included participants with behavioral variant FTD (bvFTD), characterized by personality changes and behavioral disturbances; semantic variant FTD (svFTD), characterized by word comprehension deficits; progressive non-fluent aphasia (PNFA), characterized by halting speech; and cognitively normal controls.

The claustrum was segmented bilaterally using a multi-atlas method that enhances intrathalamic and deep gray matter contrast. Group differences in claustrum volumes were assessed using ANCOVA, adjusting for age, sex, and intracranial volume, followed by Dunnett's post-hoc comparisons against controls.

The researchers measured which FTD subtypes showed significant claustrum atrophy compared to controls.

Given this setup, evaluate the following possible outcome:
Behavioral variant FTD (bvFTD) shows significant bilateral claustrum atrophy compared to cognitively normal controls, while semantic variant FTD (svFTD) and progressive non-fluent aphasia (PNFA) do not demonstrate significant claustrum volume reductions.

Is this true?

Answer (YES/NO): NO